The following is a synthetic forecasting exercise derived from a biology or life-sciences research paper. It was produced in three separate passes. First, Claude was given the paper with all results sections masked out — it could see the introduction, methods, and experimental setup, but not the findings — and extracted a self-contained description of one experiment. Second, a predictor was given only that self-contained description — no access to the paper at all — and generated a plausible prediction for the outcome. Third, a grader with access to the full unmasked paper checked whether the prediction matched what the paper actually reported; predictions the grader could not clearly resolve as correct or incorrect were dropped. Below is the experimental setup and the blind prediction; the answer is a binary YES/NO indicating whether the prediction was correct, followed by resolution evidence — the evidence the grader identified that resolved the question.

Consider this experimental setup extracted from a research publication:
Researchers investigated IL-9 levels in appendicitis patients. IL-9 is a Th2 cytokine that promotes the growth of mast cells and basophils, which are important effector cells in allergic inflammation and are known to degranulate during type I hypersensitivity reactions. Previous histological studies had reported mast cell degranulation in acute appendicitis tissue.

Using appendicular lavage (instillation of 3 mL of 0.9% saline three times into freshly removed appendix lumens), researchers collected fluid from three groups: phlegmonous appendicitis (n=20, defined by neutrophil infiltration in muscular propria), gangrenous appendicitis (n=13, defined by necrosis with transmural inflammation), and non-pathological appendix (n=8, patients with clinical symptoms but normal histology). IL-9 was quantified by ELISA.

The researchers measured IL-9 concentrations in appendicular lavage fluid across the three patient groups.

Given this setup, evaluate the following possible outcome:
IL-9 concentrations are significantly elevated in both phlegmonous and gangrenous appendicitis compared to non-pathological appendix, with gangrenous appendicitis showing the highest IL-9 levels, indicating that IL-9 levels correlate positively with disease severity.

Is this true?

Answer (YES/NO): NO